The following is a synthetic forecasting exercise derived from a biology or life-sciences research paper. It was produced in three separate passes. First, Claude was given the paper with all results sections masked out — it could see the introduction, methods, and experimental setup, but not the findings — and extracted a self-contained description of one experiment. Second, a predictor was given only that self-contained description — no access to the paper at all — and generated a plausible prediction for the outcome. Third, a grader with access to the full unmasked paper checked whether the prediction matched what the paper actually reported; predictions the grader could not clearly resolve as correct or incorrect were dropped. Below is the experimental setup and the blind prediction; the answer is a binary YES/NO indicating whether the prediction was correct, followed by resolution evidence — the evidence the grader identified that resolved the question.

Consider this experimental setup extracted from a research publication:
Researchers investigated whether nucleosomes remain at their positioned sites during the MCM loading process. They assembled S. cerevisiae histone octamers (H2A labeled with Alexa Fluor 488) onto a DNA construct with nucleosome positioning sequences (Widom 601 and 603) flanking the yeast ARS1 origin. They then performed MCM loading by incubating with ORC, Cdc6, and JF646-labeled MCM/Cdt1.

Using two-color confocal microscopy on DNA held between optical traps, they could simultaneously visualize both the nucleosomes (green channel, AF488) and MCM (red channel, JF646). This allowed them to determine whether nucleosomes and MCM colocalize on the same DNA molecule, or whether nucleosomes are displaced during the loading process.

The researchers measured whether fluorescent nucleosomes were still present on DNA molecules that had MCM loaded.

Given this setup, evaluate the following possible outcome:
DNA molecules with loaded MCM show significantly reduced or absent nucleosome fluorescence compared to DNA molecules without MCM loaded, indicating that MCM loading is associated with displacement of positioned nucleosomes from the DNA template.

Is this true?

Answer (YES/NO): NO